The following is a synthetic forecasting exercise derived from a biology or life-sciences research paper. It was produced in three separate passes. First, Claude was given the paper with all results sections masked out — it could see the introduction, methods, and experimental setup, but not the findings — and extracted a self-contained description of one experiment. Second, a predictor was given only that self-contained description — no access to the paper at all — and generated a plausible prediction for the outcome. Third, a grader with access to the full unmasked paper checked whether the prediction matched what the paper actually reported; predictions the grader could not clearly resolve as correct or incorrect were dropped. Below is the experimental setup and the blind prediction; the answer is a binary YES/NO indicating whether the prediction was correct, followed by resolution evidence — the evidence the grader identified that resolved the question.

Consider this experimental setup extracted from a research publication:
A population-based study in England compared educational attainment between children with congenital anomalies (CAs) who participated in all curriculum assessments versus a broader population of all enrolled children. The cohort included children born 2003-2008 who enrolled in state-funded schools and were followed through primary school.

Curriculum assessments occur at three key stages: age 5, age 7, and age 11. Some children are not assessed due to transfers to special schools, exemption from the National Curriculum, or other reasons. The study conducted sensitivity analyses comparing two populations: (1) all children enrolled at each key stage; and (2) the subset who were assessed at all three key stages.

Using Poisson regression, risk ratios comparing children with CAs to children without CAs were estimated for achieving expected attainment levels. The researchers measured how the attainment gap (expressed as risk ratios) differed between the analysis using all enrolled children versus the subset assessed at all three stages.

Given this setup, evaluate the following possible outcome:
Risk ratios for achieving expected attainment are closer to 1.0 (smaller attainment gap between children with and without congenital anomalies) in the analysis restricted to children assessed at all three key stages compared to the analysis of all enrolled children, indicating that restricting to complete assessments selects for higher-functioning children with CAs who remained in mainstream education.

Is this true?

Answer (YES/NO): YES